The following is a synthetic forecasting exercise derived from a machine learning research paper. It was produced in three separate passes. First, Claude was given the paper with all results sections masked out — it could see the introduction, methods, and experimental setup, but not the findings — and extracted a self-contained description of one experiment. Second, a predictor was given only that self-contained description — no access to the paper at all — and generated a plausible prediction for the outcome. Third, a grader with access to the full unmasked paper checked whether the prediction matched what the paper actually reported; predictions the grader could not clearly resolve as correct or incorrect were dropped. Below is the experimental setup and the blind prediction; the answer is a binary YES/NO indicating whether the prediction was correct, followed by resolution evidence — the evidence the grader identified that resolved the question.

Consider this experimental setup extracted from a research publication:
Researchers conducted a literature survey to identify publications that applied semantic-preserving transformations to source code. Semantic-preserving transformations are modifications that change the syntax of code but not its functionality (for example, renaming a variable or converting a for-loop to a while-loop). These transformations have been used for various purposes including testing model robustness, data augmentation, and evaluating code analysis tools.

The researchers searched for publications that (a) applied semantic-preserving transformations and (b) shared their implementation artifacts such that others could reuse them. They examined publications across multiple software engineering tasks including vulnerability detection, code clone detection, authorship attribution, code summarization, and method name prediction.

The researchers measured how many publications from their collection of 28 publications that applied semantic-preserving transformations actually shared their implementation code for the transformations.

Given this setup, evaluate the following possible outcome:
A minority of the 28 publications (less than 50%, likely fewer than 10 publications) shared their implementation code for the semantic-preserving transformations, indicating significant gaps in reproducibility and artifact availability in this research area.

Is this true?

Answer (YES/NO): NO